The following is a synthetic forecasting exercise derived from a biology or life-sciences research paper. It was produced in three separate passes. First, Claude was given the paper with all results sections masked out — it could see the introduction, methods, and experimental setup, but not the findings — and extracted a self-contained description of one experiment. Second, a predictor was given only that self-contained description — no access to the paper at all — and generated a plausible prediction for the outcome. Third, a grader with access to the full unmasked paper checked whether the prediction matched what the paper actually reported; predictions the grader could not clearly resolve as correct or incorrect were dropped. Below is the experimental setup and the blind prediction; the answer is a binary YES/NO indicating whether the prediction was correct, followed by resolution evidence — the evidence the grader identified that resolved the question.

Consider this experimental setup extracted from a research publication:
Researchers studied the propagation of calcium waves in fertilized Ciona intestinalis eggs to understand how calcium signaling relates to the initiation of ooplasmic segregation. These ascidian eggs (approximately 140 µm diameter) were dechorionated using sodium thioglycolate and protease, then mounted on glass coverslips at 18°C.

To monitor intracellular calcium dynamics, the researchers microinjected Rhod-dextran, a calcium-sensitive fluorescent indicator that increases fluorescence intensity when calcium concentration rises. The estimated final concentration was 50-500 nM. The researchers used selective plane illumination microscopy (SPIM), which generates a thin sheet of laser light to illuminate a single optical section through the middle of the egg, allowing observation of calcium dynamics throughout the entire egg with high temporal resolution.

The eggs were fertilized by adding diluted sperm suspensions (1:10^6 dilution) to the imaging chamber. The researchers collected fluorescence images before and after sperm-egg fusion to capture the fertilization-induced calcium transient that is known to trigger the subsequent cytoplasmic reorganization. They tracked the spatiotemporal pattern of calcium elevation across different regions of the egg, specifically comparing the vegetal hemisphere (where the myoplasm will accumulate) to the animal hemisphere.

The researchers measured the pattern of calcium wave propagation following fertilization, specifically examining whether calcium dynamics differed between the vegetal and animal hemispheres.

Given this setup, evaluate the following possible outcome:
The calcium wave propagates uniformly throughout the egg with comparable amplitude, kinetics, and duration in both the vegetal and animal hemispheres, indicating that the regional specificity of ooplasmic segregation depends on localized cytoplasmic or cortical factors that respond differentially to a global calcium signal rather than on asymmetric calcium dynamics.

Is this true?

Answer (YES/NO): YES